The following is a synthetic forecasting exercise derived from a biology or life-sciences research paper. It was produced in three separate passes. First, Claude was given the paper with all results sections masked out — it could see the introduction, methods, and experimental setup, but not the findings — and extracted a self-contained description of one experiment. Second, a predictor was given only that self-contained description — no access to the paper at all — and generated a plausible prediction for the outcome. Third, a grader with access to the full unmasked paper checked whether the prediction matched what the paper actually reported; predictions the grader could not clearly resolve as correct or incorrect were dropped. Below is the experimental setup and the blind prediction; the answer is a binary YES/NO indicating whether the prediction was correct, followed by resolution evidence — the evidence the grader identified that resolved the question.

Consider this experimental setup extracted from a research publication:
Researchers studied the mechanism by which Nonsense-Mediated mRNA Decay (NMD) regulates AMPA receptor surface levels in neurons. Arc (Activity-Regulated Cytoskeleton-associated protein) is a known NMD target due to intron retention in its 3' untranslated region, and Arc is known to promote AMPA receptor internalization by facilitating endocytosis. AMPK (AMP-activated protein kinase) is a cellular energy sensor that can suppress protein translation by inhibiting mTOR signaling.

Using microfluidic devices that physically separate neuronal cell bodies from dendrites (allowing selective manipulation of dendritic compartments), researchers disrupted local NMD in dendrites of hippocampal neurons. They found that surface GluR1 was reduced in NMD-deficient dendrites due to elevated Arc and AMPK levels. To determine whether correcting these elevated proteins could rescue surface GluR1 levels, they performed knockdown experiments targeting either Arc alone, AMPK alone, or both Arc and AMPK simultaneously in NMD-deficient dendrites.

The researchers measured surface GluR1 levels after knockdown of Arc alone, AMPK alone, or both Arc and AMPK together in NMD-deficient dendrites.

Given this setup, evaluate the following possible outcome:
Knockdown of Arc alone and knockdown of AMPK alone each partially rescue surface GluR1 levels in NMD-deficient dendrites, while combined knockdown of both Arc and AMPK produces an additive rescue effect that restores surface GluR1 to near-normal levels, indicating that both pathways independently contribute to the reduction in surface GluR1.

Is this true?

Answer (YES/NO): YES